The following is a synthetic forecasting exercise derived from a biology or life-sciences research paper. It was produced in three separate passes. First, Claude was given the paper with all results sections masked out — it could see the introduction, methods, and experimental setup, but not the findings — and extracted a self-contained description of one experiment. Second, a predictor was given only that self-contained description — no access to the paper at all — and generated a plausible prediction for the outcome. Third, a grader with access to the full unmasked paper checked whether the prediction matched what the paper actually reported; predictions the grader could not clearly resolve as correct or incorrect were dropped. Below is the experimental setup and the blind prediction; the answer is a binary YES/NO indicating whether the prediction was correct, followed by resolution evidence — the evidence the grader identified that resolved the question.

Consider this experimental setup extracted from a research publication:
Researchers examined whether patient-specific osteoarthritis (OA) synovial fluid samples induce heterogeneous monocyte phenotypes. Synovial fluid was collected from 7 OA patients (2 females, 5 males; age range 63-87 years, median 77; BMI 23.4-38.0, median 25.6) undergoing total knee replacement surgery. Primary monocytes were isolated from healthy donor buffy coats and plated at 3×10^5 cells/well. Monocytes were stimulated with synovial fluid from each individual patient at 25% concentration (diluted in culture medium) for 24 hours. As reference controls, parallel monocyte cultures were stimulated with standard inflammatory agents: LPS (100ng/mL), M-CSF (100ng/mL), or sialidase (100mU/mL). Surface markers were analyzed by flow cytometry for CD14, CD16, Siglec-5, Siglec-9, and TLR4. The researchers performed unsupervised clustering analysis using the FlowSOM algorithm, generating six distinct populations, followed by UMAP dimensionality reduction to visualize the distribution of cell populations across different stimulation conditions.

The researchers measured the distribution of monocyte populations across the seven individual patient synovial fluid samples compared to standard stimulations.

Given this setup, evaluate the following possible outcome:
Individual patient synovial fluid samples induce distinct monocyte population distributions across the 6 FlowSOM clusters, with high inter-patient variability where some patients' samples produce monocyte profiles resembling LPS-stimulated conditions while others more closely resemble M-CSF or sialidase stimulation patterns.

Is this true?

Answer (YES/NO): YES